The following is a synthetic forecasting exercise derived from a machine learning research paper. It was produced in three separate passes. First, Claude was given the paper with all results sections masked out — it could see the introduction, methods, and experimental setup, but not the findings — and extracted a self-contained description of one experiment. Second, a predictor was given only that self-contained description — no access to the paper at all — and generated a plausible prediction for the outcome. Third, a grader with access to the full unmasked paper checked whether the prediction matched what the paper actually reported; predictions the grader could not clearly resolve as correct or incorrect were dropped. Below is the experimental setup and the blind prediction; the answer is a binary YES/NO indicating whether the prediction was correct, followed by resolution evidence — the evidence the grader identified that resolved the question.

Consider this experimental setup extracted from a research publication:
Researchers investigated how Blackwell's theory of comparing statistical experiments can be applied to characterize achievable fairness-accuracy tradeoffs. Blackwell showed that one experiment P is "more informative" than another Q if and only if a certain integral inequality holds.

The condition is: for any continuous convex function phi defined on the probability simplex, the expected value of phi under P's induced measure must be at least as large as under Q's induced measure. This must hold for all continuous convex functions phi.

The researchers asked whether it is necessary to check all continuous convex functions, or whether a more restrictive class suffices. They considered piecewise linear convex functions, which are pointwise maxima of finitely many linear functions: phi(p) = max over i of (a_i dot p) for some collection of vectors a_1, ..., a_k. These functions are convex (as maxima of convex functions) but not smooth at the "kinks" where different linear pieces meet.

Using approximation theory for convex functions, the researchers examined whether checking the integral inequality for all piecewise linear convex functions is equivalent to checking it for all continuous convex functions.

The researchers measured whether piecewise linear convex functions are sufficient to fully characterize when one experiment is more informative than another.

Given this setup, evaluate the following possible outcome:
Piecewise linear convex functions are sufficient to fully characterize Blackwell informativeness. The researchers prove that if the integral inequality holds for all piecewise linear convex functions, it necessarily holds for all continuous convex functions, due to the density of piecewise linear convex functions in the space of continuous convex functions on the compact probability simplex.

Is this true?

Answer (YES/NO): YES